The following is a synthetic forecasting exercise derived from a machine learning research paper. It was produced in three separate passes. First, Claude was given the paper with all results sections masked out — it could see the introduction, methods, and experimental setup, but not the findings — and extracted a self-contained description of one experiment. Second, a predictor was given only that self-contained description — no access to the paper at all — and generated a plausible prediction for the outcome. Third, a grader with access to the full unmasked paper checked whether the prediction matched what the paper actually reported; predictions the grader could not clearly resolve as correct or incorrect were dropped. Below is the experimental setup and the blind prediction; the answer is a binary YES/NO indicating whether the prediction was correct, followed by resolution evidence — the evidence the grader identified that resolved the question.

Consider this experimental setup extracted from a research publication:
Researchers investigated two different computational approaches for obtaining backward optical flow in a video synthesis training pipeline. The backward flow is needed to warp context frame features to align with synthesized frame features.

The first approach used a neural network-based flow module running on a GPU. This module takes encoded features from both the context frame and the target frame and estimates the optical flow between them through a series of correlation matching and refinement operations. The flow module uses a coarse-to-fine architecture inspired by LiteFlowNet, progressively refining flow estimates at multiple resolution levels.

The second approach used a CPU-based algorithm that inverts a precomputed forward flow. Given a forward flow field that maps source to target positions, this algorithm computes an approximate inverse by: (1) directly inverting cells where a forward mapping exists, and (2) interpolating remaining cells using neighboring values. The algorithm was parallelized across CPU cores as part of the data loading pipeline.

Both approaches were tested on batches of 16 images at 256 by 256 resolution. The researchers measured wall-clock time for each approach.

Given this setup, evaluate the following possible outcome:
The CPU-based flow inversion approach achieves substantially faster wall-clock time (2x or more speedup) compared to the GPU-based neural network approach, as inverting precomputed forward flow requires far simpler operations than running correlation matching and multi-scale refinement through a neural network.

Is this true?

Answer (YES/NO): NO